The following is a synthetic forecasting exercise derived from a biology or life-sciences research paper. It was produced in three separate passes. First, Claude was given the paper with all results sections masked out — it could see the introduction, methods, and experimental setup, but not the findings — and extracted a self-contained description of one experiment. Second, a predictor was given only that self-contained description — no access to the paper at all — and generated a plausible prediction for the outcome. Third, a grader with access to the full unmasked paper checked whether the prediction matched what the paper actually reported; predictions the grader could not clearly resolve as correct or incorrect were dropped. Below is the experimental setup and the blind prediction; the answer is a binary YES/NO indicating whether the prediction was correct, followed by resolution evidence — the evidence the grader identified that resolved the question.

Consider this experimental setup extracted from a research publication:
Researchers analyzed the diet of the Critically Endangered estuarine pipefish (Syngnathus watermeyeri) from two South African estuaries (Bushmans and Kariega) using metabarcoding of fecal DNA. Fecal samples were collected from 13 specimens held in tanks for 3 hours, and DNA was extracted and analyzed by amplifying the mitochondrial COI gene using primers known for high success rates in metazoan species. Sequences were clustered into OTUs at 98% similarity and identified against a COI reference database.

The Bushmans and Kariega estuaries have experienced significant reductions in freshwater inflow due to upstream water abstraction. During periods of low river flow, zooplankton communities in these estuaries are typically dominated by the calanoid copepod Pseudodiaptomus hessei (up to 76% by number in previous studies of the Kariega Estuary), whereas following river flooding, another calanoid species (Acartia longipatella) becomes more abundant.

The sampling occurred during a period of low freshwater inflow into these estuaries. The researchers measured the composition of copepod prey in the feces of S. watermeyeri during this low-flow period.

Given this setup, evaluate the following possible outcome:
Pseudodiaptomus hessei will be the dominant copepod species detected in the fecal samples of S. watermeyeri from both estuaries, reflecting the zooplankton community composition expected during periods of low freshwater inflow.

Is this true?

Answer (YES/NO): YES